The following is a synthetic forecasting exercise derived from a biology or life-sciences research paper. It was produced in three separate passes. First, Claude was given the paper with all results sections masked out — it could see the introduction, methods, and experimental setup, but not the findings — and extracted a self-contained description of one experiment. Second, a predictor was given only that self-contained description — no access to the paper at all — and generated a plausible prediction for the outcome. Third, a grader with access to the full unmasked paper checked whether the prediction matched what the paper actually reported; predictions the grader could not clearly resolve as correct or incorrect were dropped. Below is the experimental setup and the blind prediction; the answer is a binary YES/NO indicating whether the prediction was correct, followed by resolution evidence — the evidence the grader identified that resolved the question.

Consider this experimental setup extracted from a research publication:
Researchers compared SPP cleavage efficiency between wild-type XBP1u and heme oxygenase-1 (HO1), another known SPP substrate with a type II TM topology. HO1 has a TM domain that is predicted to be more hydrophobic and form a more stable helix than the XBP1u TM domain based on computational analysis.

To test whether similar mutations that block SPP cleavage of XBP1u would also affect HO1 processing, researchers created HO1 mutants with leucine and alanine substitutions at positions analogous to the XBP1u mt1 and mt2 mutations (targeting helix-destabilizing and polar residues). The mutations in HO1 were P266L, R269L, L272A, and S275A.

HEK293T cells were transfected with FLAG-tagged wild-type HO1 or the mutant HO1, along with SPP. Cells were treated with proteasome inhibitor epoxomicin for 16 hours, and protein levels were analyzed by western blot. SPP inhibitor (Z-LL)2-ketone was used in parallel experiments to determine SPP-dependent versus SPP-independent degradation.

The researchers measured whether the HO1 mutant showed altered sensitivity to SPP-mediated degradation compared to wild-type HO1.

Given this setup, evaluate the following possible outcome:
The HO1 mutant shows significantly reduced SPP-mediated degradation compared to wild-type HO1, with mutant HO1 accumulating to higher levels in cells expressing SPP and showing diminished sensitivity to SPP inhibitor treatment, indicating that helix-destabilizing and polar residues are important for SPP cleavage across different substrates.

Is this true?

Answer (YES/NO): NO